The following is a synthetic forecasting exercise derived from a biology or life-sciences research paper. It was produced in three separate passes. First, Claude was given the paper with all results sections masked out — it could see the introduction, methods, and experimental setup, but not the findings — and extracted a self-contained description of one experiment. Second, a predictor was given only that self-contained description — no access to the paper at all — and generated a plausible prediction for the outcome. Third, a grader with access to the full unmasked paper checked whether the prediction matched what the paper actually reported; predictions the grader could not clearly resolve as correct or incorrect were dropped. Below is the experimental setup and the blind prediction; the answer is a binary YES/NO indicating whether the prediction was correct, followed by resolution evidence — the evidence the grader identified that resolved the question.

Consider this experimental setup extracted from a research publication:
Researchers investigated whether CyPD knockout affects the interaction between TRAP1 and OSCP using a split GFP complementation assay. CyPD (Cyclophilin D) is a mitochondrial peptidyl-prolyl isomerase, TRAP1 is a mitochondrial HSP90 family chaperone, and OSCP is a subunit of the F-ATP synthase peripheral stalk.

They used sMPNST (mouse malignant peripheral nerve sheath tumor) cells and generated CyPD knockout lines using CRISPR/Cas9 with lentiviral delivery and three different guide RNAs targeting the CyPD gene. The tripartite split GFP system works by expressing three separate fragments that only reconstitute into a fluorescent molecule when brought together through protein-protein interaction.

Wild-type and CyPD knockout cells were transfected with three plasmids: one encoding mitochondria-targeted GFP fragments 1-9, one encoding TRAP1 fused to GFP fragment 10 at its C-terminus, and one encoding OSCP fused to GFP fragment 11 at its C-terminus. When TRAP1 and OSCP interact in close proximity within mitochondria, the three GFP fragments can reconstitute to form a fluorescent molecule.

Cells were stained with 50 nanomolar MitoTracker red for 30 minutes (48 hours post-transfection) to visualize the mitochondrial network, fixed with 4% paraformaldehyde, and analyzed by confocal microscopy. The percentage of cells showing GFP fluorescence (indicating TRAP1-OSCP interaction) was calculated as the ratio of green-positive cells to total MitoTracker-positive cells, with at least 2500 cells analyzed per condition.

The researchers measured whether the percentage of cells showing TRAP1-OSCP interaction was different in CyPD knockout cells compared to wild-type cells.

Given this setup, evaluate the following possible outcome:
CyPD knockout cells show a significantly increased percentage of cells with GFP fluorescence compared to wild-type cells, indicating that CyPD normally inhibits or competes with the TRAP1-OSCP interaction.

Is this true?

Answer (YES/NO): YES